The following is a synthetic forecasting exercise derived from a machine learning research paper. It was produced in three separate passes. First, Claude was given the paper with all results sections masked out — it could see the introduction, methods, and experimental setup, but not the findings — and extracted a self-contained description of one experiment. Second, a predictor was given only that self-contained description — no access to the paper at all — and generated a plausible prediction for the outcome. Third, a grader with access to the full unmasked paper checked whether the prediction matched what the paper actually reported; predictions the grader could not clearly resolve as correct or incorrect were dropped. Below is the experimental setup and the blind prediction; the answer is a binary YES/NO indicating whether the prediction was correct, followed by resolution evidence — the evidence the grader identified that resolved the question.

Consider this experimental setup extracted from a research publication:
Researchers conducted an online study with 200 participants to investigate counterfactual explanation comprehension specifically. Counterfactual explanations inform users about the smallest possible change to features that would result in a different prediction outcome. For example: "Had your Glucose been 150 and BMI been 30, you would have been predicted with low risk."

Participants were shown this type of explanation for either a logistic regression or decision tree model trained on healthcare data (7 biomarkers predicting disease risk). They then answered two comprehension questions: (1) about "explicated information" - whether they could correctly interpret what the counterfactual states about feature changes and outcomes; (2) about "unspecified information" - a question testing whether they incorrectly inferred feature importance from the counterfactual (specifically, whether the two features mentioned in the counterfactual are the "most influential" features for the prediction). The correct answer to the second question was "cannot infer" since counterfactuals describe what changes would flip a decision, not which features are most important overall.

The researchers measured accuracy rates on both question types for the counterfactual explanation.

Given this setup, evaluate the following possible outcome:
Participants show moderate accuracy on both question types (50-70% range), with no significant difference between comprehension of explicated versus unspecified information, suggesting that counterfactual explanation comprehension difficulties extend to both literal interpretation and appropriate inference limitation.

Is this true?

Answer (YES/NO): NO